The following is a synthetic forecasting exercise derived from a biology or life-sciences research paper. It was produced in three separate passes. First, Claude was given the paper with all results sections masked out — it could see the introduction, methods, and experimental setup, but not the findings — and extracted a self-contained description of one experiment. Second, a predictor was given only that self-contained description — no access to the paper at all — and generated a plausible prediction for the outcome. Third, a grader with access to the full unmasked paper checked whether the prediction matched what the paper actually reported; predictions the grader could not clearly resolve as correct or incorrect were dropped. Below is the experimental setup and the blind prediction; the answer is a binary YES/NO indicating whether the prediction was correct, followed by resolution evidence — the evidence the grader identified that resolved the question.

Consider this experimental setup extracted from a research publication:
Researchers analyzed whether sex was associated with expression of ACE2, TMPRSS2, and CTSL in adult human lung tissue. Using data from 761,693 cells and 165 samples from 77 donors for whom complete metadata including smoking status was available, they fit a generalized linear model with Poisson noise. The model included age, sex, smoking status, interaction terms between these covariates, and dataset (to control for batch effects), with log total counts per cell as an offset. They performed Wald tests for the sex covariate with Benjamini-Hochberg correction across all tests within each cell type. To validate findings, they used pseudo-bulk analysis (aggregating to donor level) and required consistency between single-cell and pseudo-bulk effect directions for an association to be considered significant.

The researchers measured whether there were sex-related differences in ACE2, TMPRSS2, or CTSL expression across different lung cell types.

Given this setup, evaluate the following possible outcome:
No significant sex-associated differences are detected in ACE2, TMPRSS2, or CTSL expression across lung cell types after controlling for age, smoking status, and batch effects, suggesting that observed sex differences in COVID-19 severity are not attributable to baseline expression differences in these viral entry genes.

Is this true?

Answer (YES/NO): NO